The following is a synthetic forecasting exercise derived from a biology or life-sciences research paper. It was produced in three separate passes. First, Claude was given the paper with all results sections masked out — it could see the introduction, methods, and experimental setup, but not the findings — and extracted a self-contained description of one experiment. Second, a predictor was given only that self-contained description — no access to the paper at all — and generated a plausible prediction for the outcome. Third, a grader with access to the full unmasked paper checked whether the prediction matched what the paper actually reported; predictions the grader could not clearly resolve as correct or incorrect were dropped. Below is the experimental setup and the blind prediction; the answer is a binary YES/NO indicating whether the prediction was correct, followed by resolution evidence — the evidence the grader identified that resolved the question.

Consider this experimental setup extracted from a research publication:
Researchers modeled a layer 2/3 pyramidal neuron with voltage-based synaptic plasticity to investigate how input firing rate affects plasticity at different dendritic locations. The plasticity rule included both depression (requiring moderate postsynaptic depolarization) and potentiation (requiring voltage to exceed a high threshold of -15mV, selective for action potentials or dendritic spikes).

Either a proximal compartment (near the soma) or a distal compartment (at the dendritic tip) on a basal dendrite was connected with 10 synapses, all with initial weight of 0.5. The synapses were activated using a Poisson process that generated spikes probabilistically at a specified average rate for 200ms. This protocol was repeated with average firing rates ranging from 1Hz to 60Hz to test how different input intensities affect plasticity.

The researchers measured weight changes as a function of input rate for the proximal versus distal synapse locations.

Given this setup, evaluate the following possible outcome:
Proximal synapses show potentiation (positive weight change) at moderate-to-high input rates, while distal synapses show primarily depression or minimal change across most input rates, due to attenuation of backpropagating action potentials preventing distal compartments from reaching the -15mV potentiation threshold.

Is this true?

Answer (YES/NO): NO